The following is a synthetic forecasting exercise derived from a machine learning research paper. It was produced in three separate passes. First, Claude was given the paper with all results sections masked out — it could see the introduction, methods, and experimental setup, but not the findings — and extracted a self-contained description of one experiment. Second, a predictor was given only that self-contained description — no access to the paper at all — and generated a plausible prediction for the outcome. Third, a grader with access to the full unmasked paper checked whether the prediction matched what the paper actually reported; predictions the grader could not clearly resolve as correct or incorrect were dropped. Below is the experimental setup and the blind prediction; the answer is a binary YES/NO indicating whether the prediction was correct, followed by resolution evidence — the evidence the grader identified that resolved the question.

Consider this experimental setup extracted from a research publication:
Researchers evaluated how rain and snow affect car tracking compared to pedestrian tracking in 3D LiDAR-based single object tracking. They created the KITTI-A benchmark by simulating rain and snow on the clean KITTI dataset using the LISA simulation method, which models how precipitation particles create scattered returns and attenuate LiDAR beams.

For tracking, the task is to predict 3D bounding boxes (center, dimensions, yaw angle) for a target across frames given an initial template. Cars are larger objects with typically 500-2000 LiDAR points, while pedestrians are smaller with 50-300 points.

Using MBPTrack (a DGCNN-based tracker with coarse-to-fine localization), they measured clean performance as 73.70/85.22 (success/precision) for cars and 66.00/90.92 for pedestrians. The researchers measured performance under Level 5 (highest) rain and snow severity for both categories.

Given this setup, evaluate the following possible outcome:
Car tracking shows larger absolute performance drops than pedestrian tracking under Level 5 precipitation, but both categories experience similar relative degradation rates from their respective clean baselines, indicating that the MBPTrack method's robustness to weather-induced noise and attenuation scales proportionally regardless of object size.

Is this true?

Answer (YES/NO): NO